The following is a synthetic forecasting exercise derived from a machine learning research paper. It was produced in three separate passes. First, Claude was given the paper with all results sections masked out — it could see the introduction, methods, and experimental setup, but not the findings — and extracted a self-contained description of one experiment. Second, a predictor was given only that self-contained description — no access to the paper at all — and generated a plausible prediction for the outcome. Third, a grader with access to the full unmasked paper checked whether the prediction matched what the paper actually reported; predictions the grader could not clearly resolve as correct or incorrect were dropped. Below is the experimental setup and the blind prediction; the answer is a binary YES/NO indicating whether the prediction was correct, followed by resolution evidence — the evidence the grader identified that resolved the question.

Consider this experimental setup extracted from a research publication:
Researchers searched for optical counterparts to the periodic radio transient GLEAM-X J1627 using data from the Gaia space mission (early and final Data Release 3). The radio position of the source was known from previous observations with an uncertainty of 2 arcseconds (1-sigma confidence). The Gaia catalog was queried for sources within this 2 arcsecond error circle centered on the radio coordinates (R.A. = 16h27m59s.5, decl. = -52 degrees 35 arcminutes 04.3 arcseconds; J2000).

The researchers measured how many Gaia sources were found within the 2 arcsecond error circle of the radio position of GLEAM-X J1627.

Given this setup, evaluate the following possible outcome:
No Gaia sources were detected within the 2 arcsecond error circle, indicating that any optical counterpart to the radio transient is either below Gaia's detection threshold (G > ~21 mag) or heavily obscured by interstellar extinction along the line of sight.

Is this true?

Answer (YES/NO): NO